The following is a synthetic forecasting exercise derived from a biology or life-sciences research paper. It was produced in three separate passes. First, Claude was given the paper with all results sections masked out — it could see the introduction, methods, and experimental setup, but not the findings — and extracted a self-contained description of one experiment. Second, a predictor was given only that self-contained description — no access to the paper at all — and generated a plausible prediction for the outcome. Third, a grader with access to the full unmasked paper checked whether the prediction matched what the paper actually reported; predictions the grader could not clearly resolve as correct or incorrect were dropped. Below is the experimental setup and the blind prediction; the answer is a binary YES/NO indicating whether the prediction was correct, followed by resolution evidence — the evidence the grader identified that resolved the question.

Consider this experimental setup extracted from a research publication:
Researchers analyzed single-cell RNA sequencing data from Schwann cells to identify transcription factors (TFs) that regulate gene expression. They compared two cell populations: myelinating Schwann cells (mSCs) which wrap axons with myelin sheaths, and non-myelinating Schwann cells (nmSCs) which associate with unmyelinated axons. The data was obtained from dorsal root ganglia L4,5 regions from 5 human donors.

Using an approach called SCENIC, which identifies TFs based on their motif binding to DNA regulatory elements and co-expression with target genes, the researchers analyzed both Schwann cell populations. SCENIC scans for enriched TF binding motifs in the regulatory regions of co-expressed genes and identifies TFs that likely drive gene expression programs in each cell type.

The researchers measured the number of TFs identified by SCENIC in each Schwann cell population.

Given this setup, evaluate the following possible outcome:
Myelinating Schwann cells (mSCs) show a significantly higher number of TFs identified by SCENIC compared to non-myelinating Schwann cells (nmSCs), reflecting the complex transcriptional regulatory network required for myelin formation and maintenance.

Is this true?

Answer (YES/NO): NO